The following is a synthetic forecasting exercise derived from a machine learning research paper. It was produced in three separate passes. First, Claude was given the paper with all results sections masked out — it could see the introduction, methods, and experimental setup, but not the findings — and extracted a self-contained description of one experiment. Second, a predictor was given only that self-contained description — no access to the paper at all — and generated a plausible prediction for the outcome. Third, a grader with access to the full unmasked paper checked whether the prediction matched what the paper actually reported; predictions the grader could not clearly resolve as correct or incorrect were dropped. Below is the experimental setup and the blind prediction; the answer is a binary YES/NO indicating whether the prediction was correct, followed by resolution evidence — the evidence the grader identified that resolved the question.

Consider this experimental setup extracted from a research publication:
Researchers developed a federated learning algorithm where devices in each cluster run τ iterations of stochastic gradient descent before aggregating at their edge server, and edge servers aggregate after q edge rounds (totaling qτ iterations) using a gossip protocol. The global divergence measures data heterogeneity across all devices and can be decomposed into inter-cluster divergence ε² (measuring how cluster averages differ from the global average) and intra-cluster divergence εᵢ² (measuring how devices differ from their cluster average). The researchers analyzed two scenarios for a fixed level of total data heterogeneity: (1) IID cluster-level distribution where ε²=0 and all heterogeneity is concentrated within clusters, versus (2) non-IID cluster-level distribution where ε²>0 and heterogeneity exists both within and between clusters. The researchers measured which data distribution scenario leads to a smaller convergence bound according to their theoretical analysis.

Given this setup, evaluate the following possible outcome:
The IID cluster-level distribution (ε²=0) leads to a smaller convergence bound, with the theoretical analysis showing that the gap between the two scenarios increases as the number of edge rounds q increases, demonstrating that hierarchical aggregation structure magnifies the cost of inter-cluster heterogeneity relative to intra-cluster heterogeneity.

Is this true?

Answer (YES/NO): NO